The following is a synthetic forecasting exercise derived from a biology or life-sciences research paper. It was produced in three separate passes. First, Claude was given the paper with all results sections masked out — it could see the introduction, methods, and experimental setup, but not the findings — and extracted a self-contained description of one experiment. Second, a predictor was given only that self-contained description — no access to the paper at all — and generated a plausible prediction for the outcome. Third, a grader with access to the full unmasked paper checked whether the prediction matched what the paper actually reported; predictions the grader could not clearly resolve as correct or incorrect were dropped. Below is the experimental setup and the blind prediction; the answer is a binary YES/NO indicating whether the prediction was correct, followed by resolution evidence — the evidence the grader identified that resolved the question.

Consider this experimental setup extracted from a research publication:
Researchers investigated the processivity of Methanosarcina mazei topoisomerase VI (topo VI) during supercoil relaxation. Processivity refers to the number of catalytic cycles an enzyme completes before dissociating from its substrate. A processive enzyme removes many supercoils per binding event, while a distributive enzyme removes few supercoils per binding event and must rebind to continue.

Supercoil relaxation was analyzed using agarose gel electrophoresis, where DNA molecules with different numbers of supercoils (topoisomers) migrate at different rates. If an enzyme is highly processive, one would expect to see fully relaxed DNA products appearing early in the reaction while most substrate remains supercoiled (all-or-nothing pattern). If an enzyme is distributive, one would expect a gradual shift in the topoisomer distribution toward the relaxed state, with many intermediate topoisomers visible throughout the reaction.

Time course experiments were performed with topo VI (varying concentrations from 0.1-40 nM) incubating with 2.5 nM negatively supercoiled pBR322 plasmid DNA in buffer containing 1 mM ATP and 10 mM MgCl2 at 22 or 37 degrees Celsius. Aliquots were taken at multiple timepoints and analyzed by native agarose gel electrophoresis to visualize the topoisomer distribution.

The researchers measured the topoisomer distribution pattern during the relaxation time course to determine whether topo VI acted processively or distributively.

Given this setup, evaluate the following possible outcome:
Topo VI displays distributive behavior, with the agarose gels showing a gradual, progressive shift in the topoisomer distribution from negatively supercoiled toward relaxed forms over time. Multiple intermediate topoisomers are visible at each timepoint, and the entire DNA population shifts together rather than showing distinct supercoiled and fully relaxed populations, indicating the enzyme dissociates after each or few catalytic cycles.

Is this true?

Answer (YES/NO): YES